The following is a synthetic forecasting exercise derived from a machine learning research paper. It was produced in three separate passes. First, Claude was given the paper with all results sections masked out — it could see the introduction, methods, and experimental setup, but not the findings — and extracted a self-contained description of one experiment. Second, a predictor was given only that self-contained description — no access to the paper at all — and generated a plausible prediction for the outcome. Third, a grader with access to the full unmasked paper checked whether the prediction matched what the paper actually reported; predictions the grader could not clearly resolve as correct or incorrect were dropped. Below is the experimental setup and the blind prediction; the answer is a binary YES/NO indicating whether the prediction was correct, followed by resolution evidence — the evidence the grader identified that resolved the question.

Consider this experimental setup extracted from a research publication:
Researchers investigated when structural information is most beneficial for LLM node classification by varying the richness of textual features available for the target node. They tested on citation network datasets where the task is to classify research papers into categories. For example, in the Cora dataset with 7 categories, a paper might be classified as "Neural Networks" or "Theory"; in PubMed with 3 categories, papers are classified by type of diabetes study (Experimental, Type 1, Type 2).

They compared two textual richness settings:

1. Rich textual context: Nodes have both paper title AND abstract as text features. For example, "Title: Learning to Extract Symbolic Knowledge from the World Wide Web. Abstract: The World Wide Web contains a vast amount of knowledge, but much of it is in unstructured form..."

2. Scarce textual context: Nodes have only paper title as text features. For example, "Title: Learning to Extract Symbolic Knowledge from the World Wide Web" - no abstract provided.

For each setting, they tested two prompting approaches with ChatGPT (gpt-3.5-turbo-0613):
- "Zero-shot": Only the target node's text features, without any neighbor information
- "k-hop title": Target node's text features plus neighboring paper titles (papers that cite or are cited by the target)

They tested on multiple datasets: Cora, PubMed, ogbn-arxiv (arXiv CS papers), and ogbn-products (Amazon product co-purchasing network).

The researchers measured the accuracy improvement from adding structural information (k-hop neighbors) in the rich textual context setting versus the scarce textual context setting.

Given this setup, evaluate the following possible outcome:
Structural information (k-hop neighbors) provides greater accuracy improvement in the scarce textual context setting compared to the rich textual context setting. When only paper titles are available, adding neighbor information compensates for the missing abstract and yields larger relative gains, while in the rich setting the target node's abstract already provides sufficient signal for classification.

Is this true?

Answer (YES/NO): YES